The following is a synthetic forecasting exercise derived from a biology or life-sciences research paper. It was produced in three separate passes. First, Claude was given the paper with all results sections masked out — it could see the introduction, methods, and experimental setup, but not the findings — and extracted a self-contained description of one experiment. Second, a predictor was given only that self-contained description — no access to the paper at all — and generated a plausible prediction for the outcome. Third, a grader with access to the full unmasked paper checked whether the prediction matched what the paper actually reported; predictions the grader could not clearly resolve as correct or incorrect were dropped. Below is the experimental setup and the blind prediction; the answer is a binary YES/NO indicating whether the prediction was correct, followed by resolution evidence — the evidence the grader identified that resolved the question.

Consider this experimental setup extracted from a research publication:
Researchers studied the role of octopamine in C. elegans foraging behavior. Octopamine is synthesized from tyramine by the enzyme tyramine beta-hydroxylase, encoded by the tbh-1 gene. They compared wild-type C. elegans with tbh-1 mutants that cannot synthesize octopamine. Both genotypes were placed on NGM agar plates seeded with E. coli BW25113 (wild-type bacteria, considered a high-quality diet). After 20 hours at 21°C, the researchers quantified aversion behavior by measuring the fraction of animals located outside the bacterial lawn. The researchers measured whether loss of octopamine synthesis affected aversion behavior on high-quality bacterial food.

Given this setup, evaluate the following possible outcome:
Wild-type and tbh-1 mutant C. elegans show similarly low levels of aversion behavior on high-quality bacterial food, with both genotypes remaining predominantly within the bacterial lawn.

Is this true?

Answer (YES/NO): NO